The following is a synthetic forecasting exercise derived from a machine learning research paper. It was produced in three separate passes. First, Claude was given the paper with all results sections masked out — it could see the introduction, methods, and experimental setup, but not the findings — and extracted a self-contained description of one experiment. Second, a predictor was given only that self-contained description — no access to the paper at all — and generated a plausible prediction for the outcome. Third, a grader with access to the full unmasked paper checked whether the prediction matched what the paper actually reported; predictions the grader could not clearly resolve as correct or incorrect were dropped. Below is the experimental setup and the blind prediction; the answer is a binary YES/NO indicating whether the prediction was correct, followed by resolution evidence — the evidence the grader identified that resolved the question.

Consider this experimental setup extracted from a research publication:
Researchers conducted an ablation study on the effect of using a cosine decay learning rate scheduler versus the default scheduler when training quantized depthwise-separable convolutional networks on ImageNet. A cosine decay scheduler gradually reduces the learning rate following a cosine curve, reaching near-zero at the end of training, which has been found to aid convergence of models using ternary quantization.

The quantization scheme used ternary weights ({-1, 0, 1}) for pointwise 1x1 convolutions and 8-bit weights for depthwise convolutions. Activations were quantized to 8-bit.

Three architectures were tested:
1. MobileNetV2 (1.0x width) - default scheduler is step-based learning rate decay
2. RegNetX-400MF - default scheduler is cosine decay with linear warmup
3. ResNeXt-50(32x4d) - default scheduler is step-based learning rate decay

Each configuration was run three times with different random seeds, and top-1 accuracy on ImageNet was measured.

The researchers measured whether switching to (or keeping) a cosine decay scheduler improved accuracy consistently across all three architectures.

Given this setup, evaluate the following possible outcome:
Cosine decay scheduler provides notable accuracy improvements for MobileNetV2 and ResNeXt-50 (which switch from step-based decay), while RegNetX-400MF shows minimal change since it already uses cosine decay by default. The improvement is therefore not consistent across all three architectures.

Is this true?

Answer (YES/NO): NO